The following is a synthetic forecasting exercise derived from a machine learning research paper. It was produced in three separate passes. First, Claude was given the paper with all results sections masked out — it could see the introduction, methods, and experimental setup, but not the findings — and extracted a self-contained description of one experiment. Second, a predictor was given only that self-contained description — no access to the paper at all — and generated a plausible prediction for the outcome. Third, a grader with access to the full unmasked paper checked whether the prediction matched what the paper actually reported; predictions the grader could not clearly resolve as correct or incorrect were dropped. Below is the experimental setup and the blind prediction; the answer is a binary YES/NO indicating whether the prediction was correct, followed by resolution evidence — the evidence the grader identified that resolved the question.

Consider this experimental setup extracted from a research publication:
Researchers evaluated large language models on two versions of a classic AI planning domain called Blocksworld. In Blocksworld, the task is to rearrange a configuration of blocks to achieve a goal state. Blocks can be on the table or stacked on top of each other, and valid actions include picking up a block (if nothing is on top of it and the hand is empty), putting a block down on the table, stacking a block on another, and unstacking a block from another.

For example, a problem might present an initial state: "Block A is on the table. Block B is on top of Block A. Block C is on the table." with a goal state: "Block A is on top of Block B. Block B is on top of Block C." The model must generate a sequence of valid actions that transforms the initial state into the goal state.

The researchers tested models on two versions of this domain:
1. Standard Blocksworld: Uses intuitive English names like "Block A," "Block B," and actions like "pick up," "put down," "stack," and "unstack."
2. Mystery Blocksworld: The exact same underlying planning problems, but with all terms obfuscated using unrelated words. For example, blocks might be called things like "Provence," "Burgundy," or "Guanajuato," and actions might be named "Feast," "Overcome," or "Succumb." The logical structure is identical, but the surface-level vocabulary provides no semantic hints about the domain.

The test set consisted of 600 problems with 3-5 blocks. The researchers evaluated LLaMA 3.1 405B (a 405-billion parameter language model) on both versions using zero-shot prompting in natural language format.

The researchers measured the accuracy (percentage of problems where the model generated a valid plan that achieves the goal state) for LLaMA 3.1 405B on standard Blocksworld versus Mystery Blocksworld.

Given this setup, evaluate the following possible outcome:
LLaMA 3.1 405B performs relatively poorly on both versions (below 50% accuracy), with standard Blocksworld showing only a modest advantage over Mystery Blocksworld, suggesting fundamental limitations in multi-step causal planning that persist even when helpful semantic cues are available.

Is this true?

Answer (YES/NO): NO